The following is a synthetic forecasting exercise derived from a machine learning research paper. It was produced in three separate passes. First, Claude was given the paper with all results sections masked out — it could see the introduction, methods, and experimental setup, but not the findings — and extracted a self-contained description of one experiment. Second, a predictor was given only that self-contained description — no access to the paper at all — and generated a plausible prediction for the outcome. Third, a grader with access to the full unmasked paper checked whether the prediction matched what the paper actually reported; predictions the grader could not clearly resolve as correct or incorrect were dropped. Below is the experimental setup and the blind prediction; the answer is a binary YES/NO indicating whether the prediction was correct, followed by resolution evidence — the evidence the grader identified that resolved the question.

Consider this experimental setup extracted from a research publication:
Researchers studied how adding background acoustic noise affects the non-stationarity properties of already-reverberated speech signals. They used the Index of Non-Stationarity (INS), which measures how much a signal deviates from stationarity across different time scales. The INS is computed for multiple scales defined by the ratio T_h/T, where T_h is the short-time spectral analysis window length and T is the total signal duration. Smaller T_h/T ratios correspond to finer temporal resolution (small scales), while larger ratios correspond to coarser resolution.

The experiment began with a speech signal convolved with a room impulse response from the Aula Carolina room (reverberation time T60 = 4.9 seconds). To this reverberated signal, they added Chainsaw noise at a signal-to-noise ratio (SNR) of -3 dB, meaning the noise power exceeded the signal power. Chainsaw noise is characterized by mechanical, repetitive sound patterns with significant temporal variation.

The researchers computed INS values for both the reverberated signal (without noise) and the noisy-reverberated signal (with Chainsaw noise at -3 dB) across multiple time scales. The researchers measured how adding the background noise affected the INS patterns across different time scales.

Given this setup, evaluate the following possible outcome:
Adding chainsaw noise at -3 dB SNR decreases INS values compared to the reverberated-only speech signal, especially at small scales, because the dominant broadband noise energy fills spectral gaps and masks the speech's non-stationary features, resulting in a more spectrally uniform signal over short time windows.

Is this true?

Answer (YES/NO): NO